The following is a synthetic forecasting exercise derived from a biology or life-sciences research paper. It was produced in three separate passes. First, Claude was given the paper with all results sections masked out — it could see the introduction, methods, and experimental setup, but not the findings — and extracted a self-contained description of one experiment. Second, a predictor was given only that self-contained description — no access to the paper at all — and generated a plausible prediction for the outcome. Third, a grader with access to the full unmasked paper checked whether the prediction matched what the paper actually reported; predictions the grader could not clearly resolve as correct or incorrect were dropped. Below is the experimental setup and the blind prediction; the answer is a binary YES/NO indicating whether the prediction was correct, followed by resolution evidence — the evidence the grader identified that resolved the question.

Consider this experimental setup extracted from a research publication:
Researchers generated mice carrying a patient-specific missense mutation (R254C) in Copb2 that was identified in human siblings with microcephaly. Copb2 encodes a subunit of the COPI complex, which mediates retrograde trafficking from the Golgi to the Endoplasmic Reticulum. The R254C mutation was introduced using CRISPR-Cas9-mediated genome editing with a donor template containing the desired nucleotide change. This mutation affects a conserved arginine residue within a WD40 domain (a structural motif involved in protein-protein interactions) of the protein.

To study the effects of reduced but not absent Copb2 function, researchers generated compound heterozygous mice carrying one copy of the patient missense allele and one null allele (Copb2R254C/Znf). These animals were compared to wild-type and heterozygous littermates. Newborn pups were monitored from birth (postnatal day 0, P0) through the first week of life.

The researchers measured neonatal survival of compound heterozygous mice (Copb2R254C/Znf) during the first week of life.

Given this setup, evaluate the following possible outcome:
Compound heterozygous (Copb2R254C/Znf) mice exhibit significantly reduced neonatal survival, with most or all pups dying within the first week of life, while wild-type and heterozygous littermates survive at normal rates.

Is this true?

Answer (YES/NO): YES